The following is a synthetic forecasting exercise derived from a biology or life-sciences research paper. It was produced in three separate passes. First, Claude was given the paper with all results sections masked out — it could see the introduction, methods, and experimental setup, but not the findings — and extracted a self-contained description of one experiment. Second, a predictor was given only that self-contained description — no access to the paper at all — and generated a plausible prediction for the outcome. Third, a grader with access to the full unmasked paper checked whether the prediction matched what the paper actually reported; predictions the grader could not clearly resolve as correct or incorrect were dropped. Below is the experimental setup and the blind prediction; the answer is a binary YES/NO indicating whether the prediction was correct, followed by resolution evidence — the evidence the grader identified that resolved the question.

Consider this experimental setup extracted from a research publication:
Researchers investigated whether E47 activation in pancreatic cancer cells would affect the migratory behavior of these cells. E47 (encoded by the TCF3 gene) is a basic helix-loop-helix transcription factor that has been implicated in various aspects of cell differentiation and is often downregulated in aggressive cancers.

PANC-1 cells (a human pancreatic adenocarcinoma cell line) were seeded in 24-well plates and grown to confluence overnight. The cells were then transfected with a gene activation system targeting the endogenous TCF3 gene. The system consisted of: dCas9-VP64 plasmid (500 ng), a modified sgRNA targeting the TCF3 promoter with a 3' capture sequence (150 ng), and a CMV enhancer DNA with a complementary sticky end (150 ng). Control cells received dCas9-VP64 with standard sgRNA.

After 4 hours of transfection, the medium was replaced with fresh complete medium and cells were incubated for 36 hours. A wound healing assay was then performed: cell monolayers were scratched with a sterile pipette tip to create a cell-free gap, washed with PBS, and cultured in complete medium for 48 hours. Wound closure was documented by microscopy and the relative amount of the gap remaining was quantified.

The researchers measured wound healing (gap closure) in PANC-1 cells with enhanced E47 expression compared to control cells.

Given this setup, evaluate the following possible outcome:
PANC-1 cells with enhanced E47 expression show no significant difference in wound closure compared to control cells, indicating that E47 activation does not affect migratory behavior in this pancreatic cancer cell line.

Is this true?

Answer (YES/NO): NO